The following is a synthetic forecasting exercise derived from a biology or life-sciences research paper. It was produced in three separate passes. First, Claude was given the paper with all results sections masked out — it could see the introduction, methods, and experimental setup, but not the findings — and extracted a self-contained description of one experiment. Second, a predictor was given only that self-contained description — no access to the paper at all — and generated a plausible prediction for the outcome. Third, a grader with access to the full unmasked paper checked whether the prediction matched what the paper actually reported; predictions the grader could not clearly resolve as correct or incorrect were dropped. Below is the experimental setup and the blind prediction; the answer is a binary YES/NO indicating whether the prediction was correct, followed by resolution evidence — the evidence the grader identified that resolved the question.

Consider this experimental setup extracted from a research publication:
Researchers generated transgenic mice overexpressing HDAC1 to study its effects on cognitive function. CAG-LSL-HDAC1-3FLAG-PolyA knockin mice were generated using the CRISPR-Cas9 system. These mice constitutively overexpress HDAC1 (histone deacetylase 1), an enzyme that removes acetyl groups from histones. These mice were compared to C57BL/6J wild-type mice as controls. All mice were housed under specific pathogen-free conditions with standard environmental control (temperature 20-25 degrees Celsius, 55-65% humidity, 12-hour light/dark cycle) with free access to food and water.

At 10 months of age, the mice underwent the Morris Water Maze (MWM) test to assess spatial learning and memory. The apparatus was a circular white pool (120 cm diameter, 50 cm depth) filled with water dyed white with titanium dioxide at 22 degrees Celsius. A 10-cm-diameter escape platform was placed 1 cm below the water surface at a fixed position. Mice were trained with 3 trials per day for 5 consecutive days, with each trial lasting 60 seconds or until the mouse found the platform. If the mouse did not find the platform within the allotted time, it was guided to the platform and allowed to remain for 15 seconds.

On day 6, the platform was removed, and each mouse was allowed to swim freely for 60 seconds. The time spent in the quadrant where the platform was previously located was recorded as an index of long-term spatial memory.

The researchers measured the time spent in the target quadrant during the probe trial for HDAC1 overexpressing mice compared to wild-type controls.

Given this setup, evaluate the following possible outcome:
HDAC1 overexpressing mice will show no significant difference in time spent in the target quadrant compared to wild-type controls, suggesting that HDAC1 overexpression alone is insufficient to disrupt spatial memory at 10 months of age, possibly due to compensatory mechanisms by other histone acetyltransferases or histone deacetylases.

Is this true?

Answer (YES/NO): NO